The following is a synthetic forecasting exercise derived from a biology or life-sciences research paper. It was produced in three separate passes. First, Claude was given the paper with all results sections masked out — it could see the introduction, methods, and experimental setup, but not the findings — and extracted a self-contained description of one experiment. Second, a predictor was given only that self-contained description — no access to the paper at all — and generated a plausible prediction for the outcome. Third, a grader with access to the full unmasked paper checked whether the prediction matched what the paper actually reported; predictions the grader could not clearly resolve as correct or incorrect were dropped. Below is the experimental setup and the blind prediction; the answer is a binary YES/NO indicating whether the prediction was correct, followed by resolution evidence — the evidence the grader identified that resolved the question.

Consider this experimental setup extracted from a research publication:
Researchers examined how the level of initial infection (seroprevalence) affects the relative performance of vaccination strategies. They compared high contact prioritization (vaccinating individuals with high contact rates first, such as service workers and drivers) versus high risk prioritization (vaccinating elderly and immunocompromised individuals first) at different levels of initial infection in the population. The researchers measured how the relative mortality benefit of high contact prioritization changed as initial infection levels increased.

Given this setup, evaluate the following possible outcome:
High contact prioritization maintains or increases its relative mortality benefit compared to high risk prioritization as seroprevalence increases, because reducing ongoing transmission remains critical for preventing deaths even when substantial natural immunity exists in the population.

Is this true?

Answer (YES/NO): NO